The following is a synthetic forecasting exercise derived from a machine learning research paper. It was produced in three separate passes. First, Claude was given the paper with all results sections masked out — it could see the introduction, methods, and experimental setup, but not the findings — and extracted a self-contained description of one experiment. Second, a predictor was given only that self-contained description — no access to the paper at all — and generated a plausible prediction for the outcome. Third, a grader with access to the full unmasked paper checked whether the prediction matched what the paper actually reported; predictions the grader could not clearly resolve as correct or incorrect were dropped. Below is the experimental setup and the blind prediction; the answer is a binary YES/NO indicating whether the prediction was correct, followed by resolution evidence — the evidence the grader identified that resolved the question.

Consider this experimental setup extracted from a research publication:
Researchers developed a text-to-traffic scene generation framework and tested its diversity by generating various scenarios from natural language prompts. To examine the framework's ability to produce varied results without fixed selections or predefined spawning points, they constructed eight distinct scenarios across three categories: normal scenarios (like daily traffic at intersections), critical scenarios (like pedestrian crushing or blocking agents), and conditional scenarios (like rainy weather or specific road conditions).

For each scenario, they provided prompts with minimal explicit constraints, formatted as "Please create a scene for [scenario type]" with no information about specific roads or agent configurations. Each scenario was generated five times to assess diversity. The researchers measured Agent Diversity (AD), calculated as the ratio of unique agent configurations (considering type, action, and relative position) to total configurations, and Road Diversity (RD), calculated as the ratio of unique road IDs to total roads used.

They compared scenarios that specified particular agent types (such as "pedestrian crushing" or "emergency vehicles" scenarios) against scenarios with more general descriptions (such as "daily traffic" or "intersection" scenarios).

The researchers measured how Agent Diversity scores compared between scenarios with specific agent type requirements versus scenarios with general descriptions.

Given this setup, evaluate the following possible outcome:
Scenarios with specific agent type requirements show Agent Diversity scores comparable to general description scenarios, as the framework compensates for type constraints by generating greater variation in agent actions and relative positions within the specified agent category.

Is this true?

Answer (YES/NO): NO